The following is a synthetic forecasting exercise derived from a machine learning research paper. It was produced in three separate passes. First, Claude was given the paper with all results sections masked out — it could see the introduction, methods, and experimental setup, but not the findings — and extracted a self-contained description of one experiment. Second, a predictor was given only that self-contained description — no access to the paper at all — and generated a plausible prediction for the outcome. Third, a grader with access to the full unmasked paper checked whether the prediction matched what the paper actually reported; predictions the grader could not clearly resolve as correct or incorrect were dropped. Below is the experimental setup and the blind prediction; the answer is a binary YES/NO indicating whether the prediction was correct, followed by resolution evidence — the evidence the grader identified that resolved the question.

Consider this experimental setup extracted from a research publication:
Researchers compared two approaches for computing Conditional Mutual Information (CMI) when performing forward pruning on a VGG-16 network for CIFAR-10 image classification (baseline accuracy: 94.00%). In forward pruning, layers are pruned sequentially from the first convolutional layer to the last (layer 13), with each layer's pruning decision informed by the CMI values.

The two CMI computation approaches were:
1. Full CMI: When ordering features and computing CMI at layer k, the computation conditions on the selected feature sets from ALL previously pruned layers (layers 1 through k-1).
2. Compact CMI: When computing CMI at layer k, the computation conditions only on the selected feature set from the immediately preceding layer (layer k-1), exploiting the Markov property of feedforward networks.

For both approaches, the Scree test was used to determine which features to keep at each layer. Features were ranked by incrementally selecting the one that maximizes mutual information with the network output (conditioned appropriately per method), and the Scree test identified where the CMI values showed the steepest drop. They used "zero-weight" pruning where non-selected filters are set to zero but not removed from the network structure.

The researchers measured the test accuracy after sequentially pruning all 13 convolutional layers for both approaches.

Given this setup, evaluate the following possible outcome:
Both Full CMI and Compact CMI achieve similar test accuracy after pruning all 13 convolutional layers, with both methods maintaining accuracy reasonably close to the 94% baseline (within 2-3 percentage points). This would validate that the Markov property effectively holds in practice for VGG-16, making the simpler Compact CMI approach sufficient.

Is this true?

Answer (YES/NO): NO